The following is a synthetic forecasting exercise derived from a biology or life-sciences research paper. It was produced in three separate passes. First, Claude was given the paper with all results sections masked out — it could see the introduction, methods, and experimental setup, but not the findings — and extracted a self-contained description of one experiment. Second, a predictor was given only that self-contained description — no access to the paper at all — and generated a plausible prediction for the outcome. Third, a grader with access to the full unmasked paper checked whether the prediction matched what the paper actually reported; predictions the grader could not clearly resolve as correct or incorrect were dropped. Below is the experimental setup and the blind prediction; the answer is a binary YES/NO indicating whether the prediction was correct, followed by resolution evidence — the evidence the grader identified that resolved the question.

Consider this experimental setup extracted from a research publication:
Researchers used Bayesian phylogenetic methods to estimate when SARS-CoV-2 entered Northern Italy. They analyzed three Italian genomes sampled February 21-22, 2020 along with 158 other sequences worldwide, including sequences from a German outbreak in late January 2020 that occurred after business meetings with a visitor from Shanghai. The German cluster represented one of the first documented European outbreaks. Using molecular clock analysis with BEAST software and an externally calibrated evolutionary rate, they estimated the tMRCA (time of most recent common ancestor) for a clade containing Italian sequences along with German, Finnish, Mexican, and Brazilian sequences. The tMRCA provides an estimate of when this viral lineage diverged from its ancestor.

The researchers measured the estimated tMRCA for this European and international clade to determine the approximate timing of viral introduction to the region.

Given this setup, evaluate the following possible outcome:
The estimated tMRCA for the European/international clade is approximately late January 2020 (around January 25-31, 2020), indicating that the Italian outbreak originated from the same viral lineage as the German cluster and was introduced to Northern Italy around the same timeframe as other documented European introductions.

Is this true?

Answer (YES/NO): NO